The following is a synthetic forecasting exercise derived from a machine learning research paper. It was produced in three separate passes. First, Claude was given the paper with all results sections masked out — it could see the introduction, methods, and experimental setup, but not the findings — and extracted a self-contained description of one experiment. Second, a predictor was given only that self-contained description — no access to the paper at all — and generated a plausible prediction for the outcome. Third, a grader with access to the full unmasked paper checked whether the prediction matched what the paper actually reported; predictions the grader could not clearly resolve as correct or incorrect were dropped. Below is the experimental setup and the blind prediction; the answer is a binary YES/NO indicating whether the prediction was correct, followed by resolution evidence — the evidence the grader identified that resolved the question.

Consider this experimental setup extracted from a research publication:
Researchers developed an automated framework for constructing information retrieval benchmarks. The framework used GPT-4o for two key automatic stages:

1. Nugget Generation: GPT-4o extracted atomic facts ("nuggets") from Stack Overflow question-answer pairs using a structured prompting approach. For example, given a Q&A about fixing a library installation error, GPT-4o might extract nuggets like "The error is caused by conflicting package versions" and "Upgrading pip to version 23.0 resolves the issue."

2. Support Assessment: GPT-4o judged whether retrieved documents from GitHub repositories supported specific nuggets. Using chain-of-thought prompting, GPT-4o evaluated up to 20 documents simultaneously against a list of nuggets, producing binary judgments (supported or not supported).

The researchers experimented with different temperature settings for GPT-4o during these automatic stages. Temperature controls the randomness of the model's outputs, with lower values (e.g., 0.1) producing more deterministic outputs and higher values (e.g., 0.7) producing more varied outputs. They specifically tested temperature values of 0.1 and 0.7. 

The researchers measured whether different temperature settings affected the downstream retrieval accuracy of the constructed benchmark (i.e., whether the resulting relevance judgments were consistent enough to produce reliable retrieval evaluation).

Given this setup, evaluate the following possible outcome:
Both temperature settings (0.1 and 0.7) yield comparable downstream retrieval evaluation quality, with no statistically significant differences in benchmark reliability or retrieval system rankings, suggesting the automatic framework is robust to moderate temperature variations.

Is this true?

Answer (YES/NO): YES